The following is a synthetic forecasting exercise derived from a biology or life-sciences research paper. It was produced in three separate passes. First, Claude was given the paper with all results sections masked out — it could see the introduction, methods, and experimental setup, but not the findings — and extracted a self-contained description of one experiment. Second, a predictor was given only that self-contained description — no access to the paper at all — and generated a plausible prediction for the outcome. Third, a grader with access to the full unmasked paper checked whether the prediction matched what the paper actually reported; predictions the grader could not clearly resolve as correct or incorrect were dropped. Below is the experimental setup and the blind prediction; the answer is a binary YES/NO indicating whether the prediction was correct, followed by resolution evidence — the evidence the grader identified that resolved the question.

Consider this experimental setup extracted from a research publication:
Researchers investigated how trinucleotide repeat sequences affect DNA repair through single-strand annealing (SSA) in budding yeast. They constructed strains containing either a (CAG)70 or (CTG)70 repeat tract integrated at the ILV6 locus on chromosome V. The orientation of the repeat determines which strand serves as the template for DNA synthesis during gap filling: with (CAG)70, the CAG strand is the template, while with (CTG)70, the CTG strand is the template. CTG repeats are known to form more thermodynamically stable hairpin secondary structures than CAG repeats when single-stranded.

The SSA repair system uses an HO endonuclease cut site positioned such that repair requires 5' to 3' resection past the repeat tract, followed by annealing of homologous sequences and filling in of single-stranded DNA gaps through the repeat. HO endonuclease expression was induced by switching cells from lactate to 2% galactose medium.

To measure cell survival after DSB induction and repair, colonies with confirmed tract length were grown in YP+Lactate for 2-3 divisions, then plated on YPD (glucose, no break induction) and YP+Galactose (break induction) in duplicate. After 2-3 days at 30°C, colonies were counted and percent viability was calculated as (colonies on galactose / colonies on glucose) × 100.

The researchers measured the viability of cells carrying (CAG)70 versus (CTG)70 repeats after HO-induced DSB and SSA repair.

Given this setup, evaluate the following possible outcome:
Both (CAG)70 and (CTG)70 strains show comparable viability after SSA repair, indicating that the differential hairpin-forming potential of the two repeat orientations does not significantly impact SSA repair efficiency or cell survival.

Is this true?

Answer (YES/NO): NO